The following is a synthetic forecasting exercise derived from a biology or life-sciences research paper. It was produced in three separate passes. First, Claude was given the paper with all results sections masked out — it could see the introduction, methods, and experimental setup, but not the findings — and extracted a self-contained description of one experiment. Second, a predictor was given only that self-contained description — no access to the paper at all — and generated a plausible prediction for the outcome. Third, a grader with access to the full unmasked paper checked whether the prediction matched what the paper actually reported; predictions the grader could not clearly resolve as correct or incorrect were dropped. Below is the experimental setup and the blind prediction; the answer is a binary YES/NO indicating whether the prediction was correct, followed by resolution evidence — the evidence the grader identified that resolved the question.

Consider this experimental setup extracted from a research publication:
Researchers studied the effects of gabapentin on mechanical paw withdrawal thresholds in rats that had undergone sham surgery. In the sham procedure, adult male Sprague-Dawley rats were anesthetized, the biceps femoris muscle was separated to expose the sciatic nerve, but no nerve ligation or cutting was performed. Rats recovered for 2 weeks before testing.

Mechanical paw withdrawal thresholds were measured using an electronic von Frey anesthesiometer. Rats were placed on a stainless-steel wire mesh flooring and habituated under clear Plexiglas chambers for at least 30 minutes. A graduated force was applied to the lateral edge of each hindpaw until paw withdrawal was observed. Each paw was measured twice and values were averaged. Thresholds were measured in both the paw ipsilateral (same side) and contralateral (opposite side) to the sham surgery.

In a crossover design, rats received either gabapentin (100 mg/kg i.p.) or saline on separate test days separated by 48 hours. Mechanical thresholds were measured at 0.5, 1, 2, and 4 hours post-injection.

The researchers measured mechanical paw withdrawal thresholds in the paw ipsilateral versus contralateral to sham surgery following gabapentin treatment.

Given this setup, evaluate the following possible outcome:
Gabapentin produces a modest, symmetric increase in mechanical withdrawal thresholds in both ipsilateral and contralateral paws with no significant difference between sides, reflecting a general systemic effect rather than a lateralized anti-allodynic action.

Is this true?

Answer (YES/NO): NO